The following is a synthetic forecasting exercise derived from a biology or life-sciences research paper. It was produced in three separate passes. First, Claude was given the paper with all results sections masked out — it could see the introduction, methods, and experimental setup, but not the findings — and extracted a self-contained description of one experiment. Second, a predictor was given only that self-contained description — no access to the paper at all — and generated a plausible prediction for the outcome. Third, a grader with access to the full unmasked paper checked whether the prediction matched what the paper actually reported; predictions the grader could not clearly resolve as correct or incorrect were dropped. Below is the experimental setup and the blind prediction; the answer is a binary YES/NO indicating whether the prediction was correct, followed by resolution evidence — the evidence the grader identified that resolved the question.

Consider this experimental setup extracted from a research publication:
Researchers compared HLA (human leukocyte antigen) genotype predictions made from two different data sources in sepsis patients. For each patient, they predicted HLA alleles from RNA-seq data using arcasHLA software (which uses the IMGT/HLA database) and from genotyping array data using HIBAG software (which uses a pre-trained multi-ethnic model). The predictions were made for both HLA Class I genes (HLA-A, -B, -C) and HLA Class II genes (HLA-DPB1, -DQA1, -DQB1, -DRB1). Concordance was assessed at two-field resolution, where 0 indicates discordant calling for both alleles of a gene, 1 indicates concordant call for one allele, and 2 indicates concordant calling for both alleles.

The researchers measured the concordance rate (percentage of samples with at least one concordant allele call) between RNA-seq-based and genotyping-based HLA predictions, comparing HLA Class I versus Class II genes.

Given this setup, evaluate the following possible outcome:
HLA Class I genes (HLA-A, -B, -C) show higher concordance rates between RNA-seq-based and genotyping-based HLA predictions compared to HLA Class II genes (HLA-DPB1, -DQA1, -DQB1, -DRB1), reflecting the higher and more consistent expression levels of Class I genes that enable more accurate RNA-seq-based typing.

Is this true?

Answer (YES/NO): YES